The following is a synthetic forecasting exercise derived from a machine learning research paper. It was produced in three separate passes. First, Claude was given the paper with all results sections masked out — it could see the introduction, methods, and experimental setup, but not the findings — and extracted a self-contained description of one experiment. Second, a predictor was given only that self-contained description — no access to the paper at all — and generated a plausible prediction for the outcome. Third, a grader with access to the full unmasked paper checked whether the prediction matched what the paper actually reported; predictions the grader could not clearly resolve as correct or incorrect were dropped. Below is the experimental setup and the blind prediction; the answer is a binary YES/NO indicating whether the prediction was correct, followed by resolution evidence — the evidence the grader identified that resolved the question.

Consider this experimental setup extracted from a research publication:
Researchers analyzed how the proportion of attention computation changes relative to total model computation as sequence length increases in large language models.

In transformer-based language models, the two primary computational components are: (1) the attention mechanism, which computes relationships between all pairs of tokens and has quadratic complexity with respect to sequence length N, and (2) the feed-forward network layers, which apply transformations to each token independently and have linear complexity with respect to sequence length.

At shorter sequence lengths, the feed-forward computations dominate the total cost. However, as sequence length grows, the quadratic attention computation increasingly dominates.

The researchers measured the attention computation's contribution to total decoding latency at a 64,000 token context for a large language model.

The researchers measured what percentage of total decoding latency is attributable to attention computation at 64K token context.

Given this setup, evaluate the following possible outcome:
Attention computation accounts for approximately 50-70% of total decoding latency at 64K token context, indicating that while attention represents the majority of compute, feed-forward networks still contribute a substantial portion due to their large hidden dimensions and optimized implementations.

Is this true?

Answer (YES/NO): NO